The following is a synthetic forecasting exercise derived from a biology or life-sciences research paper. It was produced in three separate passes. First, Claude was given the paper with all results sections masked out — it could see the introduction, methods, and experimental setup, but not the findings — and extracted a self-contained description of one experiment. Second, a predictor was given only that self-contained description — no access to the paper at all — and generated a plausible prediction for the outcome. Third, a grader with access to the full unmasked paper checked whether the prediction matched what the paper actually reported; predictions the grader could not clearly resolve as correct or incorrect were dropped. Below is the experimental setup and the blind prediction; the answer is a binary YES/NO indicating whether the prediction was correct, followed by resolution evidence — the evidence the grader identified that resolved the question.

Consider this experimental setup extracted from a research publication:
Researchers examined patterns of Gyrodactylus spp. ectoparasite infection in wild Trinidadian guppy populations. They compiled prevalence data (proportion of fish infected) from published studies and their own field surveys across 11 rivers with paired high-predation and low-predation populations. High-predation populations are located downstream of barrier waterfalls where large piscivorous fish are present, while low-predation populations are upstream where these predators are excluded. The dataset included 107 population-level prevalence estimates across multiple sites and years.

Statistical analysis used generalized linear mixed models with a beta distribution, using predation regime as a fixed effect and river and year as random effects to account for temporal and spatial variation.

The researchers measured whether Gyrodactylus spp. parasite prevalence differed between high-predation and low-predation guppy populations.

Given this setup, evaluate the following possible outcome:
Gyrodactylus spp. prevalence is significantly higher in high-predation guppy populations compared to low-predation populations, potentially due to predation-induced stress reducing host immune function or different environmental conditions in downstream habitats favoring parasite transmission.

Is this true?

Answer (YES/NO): YES